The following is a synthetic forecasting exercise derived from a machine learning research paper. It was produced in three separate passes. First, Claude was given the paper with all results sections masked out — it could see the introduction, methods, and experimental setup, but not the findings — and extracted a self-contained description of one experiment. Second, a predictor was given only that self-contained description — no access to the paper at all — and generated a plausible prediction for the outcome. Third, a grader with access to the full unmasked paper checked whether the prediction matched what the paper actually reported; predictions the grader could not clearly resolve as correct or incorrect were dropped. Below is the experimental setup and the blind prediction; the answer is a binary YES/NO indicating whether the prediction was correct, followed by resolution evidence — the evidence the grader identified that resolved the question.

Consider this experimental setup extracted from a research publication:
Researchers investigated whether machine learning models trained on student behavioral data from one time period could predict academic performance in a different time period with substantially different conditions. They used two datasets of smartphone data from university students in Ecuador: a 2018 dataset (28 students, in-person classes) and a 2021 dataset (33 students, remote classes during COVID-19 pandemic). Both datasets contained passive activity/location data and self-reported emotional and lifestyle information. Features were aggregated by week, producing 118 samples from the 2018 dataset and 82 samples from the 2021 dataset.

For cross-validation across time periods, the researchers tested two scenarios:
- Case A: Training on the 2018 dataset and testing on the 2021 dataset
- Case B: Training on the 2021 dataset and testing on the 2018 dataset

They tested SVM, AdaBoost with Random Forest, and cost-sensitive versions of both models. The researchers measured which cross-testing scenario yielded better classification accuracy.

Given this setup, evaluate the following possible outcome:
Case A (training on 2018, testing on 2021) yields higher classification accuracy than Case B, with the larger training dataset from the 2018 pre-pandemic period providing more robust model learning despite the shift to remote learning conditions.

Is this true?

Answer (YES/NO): YES